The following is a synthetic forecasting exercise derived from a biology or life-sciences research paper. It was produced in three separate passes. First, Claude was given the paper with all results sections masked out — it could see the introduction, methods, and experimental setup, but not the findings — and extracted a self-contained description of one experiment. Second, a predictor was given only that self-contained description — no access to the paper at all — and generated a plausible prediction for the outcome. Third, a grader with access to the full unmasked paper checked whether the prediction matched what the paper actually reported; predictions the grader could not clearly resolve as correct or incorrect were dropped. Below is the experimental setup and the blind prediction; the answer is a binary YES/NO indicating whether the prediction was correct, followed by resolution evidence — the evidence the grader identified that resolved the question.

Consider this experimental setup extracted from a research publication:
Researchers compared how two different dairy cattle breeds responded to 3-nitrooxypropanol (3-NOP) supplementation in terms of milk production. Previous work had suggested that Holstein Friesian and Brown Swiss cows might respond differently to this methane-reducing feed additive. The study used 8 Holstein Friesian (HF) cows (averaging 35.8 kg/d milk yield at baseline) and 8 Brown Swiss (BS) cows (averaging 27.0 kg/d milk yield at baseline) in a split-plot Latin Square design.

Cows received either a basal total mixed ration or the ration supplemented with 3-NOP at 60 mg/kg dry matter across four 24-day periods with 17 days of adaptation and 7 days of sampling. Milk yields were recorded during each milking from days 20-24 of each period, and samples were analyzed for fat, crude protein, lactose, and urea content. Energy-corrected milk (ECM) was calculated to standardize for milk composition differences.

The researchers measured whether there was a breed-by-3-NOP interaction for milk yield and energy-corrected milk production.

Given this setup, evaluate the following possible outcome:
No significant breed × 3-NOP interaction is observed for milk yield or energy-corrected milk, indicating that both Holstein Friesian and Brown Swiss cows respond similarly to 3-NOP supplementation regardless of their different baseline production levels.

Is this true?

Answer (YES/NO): NO